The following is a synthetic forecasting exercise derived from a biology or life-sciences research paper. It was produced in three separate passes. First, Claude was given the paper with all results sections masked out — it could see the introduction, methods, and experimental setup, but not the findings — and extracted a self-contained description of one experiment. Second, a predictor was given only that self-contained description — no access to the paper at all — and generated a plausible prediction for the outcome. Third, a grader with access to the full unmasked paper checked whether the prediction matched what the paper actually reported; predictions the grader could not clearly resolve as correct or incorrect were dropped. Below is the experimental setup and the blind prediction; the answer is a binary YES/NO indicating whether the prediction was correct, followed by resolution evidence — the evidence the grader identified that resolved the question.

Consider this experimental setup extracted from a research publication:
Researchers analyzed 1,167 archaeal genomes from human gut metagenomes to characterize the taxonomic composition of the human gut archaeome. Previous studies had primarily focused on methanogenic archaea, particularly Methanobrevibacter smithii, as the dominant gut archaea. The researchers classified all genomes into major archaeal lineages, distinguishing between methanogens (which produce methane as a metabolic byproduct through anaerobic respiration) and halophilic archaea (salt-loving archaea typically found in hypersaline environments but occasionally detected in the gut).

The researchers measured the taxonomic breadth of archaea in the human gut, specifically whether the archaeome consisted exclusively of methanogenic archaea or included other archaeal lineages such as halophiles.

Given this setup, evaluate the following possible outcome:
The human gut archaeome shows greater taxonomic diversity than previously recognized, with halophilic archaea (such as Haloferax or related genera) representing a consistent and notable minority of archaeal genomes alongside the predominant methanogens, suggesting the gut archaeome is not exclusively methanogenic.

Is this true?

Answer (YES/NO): NO